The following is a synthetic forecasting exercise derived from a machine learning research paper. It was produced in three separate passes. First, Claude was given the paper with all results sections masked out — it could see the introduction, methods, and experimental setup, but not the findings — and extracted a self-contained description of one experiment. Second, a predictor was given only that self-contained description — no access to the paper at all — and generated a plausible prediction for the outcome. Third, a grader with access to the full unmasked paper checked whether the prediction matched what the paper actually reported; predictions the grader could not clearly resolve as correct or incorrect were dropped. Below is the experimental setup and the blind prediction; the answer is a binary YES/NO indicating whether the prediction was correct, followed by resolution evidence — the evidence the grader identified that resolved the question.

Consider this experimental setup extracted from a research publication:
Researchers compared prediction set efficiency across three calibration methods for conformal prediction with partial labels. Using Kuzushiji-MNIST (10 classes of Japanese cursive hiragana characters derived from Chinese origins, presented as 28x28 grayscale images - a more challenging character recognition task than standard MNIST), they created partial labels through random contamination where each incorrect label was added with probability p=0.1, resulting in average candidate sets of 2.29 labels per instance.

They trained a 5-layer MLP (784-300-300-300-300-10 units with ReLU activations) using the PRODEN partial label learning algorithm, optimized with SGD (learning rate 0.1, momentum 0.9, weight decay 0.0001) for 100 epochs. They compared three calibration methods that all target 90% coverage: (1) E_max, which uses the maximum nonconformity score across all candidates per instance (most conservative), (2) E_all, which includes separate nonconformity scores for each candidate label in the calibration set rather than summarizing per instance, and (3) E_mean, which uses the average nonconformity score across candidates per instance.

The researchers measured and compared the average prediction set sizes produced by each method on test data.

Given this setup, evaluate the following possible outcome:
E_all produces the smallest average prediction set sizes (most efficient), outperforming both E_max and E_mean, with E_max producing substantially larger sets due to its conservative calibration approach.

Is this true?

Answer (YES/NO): NO